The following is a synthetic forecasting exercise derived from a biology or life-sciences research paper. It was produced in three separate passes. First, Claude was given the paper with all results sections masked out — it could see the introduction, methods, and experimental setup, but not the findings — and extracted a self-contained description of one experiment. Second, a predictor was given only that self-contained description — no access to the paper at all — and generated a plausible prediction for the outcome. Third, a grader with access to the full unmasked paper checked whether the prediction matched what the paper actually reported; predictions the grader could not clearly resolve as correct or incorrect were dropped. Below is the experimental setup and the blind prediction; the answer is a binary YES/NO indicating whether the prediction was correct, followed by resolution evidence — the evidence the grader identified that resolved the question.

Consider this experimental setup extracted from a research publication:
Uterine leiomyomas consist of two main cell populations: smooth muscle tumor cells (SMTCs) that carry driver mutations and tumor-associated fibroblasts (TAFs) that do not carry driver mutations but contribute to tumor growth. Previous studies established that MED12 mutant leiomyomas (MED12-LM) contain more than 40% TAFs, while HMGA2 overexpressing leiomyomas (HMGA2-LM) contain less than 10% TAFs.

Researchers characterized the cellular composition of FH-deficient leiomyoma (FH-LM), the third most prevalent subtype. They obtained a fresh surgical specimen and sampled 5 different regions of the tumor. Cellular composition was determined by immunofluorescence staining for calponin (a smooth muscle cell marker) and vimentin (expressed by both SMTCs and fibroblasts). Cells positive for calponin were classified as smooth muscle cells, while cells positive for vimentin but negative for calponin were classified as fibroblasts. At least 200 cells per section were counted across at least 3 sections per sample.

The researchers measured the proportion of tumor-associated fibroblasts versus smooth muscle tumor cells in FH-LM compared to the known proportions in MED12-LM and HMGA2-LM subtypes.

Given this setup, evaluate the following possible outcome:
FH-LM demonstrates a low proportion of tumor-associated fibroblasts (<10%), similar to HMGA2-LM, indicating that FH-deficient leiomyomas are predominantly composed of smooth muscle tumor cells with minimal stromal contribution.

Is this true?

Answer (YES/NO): NO